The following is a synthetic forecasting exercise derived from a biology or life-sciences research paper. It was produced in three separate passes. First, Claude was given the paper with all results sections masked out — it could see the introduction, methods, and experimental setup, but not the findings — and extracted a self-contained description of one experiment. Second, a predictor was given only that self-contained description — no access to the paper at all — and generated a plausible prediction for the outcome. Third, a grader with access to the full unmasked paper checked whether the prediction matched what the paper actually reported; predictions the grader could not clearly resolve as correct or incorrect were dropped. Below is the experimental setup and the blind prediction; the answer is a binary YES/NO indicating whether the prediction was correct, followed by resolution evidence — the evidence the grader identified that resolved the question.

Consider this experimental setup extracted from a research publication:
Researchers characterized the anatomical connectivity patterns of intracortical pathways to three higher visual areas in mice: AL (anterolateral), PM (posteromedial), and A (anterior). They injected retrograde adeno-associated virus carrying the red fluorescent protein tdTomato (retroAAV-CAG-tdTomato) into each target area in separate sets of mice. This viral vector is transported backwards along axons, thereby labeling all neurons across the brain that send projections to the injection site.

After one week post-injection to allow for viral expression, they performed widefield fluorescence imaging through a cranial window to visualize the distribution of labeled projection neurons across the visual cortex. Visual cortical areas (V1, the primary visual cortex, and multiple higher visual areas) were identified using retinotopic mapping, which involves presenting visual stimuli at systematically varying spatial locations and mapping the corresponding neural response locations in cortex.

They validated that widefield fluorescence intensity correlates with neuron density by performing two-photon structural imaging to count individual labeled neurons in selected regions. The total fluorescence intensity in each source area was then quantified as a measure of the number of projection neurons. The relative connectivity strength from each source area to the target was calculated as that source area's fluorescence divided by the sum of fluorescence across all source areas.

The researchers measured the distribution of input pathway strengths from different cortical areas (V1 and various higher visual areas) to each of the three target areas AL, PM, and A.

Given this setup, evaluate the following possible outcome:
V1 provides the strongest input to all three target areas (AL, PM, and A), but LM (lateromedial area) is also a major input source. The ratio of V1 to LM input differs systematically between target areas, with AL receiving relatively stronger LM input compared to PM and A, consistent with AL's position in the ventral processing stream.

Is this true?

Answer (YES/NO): NO